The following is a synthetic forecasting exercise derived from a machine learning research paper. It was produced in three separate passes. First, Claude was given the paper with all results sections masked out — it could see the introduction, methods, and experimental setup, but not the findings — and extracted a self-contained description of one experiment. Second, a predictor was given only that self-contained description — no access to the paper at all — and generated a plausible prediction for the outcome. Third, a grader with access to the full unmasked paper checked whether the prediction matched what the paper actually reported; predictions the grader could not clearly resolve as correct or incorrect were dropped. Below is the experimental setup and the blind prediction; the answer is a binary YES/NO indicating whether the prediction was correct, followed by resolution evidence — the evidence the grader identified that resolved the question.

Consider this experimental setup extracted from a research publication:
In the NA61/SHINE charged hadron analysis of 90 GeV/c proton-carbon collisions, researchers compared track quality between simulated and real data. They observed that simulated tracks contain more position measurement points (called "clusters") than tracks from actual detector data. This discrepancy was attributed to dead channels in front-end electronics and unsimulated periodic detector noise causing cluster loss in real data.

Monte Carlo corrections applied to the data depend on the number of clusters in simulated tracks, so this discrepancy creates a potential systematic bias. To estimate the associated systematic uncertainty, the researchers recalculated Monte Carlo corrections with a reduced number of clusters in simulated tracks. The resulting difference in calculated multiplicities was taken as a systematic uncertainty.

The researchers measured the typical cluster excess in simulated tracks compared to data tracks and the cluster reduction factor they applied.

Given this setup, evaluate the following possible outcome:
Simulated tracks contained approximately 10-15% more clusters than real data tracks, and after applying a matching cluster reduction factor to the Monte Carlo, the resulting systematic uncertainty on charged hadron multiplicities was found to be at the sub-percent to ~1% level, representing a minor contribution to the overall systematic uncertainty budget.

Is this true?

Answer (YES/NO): NO